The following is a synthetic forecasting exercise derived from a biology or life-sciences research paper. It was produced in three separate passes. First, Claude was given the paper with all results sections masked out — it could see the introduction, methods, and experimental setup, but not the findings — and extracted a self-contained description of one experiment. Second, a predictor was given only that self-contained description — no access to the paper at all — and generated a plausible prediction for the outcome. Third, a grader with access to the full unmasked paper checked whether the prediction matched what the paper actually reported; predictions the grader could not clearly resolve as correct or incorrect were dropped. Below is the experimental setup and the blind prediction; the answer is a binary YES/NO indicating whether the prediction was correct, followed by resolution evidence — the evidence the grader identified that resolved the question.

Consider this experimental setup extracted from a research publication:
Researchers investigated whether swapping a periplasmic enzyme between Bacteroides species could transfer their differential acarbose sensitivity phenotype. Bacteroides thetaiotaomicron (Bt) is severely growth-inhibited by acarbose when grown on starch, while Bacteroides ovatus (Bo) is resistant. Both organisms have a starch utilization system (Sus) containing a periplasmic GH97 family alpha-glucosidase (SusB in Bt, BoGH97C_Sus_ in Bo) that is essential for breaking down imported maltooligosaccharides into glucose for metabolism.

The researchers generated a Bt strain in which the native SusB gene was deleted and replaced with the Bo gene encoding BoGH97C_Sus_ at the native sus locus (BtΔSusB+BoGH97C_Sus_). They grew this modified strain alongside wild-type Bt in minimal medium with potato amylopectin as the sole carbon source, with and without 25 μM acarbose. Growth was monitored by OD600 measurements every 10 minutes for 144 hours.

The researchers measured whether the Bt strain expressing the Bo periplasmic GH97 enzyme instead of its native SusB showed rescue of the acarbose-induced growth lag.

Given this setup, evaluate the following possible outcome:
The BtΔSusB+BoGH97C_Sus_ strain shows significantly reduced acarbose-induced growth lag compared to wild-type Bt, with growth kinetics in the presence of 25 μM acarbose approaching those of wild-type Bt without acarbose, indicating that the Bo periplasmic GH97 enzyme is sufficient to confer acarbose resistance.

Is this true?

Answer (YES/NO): NO